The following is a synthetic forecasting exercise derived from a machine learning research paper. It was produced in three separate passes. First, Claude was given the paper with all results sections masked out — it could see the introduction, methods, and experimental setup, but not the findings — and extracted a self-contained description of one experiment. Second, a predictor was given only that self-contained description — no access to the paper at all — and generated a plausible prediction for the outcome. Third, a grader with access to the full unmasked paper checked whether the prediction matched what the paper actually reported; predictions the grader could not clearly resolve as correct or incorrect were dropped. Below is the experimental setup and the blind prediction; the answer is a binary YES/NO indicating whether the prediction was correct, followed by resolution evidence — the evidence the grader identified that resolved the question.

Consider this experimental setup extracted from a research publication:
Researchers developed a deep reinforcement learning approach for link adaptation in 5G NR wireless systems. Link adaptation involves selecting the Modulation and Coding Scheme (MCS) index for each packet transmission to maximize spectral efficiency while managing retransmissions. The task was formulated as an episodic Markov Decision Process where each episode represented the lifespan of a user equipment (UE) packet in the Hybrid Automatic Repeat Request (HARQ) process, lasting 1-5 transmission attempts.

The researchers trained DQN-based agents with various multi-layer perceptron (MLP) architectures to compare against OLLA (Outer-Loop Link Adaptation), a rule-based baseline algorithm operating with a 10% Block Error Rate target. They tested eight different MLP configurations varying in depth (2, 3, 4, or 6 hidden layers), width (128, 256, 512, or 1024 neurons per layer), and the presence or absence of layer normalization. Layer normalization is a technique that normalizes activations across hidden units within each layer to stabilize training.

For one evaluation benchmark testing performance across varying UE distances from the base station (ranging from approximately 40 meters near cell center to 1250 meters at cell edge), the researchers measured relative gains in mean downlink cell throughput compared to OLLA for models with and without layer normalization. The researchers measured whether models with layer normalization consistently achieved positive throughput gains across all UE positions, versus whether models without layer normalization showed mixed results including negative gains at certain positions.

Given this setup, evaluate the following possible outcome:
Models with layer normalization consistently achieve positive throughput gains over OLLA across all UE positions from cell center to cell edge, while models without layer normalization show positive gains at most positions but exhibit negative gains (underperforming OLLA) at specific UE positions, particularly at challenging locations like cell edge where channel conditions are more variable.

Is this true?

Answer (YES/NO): NO